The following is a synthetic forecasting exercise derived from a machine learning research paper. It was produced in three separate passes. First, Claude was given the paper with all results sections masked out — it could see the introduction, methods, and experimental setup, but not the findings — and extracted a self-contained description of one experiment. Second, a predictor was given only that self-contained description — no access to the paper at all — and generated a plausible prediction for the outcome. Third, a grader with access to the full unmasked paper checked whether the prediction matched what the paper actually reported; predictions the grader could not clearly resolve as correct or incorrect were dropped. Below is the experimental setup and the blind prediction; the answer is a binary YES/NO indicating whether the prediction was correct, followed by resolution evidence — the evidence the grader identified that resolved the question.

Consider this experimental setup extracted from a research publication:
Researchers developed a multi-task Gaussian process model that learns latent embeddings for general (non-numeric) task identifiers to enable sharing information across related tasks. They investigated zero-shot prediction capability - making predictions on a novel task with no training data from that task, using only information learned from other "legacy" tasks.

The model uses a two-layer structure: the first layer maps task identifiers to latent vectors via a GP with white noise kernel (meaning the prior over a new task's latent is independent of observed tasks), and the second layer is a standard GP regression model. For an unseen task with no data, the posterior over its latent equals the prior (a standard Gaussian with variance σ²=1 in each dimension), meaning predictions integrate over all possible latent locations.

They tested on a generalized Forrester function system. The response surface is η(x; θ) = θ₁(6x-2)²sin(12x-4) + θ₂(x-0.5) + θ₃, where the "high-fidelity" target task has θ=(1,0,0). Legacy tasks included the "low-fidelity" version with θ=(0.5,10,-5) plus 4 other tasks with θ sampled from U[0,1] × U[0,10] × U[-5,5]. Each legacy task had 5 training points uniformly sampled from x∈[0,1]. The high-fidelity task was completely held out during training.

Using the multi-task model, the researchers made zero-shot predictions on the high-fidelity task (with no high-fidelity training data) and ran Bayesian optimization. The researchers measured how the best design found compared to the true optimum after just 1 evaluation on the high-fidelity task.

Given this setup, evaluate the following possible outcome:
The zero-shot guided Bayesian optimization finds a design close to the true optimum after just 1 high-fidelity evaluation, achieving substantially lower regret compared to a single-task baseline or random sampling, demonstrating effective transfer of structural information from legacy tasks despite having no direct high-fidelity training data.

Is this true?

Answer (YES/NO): YES